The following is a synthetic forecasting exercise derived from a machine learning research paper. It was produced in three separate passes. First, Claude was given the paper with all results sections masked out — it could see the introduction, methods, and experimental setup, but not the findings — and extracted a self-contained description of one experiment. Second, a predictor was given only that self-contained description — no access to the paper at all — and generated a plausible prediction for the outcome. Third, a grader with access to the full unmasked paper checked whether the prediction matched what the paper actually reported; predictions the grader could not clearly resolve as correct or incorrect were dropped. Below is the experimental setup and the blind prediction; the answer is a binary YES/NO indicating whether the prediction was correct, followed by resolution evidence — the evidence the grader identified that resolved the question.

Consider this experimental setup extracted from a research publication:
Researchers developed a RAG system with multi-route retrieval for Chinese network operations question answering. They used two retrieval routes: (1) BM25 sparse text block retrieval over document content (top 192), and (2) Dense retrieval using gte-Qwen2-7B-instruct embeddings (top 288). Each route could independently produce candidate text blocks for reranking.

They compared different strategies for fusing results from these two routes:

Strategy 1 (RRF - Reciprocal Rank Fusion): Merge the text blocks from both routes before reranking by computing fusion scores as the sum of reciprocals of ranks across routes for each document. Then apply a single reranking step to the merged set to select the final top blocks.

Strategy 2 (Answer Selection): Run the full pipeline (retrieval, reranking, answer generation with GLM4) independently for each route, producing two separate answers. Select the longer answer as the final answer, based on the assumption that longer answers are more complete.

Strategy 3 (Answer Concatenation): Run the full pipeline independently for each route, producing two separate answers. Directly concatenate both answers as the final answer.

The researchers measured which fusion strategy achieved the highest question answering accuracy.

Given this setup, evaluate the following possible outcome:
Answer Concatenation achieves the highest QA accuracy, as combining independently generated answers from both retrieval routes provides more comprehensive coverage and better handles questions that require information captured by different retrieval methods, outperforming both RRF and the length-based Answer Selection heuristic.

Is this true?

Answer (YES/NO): YES